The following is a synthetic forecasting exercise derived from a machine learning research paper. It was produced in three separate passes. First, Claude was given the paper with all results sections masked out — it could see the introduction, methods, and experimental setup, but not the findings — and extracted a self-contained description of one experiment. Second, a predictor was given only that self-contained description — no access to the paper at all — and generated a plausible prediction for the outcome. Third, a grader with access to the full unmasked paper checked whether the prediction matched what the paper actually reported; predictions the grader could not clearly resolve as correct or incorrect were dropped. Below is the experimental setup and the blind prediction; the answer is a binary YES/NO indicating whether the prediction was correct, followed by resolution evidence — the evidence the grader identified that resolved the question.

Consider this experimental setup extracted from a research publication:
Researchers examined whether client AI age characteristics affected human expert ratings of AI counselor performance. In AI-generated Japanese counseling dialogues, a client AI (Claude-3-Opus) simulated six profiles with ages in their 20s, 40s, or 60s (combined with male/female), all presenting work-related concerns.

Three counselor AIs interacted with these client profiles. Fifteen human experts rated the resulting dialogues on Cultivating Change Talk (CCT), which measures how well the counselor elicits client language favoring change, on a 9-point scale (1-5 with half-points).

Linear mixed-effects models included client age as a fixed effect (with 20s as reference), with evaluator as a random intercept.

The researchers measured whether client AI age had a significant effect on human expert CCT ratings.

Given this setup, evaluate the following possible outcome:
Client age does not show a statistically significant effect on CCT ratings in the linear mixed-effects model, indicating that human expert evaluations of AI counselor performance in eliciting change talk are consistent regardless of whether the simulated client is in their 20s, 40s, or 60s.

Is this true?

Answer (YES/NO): YES